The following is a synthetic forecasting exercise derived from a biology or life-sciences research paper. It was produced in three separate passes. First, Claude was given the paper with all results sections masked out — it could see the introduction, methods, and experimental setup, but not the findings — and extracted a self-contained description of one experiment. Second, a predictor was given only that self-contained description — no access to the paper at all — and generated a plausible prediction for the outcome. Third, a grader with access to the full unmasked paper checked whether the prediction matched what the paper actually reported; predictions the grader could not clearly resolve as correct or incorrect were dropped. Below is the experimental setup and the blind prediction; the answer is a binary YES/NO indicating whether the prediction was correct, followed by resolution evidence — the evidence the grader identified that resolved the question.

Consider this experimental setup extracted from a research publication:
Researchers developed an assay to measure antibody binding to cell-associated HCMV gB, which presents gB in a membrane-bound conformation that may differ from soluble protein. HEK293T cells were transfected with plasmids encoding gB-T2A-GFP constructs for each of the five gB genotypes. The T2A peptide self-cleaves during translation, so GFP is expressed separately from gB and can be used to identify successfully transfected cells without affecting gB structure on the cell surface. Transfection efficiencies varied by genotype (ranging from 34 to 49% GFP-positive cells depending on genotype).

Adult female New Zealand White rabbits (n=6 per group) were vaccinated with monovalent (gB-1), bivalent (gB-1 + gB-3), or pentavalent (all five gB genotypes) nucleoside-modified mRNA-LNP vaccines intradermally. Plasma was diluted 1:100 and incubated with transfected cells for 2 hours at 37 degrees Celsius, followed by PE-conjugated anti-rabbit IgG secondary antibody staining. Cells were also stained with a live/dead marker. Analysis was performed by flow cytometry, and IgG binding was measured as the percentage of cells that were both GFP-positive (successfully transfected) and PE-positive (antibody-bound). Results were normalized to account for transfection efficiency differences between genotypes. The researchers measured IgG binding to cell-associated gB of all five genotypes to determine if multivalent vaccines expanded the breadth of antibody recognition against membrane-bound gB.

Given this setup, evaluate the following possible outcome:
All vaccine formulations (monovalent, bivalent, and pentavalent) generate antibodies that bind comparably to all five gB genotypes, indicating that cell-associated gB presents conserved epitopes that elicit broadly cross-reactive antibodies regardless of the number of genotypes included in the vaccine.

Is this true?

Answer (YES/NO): YES